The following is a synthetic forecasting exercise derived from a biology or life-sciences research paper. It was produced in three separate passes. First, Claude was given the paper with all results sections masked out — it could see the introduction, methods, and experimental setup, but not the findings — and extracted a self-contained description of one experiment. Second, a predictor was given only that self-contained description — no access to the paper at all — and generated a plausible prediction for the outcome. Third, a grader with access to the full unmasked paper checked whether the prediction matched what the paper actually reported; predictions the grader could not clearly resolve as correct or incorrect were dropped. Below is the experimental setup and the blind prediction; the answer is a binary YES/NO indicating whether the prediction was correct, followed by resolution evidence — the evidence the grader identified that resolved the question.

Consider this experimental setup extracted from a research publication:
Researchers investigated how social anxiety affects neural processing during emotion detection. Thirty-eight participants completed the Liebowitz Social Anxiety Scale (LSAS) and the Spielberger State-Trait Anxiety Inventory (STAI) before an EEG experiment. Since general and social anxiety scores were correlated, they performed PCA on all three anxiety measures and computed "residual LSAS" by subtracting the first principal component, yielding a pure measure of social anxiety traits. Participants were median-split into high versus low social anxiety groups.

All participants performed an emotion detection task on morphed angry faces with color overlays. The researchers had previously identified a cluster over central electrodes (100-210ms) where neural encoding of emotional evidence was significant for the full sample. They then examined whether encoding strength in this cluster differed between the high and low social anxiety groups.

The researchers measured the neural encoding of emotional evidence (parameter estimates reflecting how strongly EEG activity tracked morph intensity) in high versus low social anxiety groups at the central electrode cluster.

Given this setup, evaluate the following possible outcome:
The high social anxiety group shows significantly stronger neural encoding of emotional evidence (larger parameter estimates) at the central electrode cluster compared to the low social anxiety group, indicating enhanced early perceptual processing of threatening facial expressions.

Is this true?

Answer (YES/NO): YES